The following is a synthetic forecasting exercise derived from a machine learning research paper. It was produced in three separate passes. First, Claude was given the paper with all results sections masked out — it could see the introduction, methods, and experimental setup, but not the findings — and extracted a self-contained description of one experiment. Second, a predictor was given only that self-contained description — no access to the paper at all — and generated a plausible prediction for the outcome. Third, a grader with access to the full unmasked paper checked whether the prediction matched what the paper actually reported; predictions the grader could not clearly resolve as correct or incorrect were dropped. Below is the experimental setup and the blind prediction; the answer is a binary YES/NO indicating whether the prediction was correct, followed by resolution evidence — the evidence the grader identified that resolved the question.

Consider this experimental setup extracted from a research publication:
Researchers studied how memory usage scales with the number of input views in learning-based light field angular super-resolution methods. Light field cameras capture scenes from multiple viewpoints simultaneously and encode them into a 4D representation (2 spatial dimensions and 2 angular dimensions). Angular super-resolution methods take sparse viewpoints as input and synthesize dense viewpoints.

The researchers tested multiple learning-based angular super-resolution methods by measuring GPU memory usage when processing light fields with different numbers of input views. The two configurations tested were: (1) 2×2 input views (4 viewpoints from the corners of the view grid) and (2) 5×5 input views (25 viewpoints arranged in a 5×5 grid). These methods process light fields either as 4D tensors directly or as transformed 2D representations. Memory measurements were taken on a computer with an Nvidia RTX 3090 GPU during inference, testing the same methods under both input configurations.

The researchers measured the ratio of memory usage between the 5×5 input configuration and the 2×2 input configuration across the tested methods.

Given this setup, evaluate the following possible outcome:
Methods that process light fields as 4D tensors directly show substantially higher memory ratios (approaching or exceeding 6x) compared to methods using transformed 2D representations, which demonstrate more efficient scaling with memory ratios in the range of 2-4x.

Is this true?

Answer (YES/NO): NO